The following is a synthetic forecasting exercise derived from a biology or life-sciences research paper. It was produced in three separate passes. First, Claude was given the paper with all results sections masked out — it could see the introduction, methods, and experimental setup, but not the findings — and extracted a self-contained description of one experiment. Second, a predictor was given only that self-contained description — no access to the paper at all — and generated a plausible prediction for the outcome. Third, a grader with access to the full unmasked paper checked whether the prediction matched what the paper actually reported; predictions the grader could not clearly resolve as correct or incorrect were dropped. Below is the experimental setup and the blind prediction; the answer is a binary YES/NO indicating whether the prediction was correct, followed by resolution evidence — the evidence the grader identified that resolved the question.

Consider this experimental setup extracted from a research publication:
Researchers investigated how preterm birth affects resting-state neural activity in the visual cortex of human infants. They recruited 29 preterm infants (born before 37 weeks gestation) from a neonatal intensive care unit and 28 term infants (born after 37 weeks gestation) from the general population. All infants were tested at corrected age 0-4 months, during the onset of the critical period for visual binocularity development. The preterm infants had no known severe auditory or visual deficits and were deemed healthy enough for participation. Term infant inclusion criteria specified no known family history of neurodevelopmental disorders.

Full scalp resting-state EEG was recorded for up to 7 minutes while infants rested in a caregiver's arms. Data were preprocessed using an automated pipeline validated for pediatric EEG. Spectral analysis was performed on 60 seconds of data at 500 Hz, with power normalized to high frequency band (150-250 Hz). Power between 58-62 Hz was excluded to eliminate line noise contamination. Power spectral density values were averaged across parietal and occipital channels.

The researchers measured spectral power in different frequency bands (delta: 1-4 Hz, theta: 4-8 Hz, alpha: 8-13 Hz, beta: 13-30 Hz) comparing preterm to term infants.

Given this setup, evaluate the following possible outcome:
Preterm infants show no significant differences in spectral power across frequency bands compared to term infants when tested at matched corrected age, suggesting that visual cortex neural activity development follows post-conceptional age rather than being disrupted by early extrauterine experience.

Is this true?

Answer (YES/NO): NO